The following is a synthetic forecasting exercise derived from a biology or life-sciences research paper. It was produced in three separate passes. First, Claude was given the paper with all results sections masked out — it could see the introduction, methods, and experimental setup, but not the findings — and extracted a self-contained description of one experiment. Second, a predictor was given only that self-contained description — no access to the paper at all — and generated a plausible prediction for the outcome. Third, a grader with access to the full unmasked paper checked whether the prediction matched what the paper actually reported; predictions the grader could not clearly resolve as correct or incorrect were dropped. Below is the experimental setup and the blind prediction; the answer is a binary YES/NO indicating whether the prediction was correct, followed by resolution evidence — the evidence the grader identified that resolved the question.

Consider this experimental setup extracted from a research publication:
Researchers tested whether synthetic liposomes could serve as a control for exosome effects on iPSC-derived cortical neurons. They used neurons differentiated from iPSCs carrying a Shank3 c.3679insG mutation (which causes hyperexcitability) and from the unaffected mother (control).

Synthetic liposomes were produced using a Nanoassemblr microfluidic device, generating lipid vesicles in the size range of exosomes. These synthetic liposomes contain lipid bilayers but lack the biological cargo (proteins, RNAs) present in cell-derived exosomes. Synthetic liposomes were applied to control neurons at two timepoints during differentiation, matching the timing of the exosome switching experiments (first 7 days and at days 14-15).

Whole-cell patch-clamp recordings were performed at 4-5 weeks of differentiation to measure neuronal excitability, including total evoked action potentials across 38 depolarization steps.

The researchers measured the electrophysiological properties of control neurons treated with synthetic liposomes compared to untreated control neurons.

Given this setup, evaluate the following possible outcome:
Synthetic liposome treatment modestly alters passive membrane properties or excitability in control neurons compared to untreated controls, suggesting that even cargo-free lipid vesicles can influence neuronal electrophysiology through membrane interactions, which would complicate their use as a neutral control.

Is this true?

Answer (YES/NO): NO